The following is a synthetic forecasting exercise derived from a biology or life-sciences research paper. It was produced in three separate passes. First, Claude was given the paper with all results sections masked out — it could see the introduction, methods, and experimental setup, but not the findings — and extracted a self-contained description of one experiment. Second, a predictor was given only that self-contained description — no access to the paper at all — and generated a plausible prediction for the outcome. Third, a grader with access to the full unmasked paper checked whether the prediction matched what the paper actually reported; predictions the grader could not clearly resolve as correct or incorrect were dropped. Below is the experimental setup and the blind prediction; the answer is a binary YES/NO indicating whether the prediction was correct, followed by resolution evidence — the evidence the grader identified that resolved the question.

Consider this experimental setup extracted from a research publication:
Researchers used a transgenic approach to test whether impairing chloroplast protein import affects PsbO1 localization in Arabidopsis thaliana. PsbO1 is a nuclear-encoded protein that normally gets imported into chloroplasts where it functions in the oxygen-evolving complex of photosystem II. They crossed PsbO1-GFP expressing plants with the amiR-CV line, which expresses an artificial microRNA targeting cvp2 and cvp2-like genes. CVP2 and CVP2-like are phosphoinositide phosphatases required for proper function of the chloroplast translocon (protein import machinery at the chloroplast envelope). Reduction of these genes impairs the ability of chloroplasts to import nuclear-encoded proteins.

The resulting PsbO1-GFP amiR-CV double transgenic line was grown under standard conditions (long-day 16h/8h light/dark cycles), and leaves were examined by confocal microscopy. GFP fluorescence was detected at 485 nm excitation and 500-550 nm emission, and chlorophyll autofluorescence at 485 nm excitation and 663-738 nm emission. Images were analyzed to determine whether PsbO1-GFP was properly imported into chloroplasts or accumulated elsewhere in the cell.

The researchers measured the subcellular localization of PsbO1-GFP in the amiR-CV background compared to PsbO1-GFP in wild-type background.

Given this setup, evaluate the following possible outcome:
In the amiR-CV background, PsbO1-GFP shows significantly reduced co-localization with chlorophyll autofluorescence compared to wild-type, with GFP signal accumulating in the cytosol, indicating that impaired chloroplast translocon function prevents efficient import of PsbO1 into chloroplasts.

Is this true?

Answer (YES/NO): NO